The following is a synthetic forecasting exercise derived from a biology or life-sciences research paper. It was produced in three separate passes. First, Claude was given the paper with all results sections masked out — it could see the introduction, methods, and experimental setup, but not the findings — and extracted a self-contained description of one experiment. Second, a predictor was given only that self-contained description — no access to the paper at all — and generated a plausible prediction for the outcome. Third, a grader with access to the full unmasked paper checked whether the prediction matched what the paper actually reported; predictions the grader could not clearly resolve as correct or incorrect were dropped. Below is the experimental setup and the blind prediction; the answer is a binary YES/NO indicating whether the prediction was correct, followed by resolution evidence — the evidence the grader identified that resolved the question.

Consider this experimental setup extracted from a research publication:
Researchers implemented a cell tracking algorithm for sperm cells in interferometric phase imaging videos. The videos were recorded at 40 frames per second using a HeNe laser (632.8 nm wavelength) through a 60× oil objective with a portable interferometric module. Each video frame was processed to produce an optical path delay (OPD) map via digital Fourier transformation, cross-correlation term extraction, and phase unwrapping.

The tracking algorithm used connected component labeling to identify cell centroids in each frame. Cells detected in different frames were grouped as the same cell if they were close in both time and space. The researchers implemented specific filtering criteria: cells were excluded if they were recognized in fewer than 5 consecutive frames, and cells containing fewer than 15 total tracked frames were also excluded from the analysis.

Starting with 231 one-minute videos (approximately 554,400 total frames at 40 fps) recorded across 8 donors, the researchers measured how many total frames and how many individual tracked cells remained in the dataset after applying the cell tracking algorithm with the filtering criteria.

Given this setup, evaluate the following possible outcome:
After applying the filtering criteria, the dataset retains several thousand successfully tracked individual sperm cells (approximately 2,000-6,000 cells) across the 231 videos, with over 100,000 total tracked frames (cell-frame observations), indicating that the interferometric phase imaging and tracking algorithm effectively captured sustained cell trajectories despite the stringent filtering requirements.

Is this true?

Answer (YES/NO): NO